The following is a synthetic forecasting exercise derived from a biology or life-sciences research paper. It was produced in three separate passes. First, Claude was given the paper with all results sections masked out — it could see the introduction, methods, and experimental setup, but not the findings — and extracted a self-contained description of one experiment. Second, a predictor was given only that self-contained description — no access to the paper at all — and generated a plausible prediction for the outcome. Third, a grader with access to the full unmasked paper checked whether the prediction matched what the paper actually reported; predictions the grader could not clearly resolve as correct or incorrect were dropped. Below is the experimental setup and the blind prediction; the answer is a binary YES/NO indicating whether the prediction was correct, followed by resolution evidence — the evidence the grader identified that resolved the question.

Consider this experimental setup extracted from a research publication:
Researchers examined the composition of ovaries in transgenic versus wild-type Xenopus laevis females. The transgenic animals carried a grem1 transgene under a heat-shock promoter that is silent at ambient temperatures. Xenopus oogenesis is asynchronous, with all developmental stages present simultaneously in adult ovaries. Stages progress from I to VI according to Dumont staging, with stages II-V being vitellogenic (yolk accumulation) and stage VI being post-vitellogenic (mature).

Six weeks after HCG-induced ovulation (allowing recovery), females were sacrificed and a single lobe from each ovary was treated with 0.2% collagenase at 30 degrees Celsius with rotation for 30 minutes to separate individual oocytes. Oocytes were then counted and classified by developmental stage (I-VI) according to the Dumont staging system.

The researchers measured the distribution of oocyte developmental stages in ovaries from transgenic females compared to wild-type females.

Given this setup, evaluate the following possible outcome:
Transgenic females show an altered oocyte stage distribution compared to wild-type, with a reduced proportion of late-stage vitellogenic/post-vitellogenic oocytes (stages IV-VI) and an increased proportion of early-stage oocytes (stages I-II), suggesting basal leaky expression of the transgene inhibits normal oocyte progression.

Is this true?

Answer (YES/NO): NO